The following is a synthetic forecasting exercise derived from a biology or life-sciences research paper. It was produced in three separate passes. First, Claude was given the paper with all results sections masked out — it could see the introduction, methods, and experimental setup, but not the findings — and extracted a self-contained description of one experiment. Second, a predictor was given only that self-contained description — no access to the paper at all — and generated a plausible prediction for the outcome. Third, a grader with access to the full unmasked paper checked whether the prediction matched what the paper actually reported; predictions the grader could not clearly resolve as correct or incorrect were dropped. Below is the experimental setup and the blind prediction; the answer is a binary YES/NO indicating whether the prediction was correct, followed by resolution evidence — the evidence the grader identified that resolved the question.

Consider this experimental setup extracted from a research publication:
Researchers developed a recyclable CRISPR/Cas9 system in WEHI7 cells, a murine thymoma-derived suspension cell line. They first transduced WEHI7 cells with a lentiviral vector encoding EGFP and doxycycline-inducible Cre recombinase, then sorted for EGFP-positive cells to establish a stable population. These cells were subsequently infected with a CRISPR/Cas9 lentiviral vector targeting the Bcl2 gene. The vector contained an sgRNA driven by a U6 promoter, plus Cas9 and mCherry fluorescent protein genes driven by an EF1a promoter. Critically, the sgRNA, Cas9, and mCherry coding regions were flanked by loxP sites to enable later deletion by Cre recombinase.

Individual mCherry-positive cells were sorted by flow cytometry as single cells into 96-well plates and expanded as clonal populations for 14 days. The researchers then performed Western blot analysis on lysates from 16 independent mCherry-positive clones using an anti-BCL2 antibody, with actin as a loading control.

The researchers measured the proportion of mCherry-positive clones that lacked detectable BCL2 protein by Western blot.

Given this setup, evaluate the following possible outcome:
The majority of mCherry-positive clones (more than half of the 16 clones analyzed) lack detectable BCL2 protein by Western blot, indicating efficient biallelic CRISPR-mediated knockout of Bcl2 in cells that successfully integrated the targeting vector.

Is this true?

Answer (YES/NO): YES